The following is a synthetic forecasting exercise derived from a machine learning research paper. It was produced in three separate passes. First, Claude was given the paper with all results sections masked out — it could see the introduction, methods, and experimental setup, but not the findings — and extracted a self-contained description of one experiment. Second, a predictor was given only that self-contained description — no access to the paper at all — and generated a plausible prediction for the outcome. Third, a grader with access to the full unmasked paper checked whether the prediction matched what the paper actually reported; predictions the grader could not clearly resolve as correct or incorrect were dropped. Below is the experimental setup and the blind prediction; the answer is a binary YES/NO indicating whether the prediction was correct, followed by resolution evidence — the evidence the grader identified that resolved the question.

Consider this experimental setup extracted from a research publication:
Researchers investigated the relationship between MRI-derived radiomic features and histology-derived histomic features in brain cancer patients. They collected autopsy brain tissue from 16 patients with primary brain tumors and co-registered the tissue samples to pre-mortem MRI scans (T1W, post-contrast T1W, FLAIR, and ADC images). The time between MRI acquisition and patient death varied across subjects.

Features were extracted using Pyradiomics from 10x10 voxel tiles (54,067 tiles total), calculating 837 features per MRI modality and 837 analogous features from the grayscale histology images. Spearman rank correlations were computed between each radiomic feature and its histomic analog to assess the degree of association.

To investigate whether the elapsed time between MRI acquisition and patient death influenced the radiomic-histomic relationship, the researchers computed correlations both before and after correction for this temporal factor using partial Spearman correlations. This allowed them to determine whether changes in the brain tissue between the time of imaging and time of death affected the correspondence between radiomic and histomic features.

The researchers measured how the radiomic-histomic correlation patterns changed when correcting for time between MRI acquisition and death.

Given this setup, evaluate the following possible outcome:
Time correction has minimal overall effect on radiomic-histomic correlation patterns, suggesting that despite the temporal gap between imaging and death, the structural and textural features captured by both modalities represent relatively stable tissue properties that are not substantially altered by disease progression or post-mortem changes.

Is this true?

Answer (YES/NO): NO